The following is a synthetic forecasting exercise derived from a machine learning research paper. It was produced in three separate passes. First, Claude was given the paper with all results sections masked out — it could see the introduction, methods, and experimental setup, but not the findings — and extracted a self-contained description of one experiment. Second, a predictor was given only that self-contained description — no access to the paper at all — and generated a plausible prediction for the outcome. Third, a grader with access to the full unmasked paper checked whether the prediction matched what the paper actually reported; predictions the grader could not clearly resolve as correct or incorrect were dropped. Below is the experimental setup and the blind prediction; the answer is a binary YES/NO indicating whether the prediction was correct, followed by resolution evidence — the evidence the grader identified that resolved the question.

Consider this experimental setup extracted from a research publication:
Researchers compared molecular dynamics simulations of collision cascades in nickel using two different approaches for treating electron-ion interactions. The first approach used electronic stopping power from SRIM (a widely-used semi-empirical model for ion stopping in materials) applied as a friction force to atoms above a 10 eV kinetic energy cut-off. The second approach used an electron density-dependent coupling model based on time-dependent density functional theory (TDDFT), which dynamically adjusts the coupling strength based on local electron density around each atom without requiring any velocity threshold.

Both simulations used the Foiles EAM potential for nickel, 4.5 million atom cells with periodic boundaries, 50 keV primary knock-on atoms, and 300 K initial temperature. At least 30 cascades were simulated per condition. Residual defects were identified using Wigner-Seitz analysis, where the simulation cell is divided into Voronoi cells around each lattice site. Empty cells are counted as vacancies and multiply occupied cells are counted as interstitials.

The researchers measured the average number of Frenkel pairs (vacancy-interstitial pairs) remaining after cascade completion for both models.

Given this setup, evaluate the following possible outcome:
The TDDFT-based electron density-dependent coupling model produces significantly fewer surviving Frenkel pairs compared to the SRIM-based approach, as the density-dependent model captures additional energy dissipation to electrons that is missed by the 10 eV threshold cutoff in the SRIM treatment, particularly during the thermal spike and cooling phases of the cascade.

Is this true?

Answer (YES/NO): NO